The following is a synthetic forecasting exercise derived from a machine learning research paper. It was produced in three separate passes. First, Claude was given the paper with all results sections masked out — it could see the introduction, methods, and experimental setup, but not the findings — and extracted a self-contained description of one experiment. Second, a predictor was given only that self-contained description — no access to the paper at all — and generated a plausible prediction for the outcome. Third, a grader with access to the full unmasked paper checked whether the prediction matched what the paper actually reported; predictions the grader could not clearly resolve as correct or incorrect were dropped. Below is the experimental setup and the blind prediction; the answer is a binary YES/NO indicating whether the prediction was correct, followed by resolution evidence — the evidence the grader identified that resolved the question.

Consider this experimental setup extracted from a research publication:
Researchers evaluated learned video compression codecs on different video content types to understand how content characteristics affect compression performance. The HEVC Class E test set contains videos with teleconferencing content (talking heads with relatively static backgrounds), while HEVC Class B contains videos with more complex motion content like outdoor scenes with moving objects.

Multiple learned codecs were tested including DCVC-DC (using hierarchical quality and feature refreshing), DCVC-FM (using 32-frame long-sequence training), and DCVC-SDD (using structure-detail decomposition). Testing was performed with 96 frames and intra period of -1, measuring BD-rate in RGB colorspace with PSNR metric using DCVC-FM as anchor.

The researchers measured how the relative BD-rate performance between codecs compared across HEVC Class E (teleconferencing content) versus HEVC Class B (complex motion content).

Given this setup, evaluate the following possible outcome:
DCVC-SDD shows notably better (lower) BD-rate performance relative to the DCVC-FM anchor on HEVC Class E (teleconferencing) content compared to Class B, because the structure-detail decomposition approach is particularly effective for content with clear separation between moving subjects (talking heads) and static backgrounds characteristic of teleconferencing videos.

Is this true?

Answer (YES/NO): NO